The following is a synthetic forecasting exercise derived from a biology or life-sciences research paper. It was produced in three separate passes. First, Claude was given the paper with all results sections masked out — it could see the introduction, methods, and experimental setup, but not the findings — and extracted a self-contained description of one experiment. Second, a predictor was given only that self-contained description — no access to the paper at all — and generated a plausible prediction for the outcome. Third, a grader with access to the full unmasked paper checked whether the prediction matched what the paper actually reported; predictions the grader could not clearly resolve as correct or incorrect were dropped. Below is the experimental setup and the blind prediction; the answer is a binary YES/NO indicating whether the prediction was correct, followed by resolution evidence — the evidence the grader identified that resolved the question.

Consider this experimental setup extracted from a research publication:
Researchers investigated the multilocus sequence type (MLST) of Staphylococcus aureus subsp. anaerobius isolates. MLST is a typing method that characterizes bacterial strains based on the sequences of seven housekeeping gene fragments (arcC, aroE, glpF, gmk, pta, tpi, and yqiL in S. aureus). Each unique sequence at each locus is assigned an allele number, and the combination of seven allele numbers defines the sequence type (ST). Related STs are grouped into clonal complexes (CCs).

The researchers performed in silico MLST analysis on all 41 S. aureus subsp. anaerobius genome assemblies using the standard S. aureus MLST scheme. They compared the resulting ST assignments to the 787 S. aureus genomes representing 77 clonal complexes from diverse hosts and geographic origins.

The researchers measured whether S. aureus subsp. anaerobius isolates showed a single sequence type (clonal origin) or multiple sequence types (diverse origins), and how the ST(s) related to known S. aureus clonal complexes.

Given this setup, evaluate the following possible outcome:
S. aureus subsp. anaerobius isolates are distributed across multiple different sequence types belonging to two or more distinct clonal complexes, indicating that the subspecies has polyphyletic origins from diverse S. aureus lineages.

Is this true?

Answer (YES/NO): NO